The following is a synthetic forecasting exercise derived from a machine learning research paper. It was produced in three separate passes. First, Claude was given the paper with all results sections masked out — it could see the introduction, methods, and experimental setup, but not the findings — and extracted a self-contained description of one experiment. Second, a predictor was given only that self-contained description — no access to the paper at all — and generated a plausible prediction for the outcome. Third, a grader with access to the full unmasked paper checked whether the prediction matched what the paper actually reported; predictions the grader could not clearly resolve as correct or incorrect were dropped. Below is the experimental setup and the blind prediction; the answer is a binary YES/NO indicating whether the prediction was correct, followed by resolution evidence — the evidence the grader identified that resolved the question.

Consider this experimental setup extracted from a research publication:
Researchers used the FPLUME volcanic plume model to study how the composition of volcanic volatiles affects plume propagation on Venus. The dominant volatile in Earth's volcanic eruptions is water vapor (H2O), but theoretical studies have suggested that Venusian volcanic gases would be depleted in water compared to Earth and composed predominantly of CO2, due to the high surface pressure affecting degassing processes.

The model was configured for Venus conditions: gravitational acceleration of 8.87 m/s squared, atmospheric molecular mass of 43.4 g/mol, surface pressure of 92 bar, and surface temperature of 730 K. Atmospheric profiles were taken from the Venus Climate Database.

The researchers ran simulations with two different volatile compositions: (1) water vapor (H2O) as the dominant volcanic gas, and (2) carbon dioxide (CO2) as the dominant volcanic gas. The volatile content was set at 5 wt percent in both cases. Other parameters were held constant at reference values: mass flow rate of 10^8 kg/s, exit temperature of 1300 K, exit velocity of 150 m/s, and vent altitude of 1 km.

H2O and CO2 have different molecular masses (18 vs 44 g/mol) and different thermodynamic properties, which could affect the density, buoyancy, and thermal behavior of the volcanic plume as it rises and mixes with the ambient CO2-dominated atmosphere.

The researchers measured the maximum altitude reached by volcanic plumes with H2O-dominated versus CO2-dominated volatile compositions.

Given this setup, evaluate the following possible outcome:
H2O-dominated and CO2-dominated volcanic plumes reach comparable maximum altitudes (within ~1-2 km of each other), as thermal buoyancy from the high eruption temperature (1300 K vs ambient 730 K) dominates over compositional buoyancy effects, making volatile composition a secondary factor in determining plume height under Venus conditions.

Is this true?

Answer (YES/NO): YES